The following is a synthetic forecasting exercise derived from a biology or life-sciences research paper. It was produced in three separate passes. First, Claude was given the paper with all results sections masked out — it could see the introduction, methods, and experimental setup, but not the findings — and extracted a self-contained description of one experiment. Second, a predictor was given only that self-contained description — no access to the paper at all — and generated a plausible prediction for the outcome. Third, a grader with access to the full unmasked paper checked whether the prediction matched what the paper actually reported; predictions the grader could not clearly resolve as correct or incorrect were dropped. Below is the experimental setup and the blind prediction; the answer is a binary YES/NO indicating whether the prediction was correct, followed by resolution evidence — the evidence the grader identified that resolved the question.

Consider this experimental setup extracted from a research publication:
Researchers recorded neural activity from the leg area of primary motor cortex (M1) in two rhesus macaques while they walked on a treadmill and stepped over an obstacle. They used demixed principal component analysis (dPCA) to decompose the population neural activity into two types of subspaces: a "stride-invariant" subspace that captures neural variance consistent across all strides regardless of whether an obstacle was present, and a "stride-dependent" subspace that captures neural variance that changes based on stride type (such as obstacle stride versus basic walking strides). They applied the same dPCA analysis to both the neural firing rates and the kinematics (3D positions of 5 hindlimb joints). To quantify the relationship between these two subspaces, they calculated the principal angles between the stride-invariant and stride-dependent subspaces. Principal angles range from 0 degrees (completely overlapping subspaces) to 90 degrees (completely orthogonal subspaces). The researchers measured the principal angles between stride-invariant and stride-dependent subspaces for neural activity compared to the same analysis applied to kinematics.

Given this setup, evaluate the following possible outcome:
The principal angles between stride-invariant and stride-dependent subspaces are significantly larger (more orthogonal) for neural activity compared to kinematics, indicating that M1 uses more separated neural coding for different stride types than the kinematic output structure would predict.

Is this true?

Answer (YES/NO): YES